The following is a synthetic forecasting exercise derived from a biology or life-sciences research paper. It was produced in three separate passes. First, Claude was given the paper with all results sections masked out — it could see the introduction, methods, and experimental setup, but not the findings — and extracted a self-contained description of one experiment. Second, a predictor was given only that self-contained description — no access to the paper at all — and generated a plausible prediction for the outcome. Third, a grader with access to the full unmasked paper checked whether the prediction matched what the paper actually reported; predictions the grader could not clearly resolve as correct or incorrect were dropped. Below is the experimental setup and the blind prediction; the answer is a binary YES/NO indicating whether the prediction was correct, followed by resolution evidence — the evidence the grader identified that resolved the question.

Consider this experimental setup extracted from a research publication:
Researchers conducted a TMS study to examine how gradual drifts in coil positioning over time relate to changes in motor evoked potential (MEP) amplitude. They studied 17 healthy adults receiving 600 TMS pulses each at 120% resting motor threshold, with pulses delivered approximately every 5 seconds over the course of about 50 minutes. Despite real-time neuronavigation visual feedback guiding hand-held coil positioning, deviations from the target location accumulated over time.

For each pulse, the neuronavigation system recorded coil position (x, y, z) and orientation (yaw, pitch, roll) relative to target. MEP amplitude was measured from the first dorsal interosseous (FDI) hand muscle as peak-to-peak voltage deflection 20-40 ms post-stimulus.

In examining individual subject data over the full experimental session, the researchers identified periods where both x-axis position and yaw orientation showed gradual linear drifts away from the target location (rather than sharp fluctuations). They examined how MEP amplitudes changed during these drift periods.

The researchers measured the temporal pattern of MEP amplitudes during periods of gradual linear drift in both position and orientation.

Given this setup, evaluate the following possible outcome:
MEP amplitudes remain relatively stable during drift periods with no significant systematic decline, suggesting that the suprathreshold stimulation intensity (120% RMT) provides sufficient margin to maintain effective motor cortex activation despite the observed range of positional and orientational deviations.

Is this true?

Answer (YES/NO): NO